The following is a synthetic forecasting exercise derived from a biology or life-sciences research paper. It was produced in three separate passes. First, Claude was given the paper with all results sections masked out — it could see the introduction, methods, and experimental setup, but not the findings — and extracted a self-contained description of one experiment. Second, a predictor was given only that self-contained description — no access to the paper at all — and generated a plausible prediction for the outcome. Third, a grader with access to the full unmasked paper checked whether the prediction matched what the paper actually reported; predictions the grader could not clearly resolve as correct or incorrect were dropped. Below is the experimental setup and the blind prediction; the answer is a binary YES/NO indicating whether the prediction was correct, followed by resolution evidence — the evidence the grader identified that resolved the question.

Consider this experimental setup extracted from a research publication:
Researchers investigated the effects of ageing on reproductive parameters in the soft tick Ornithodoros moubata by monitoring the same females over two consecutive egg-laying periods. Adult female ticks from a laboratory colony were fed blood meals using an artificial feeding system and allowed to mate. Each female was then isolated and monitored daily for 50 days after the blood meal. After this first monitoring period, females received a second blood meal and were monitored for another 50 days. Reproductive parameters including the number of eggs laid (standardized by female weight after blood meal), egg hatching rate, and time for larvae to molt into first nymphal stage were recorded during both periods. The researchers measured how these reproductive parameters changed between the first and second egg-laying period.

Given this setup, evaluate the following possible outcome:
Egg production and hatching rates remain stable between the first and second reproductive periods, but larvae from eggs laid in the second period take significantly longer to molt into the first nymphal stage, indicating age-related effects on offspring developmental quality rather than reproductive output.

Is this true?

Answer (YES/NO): NO